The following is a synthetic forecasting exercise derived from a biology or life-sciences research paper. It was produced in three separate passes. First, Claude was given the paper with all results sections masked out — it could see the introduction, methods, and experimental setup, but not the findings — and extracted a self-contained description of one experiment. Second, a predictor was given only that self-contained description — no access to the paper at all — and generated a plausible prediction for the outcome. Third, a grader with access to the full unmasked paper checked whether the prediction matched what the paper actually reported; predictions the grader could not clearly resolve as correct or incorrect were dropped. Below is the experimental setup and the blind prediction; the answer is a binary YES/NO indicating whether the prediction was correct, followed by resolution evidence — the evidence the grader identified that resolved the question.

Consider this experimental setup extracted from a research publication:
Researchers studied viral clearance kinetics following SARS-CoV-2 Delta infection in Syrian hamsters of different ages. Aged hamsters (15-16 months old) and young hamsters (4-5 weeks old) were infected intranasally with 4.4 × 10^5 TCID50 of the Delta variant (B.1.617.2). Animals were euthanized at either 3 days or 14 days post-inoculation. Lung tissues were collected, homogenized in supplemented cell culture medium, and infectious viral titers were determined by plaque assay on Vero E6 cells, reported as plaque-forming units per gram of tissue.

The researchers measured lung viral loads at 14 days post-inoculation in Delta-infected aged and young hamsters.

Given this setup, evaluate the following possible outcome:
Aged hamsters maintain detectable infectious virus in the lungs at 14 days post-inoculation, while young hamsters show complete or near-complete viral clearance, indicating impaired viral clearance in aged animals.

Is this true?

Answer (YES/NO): NO